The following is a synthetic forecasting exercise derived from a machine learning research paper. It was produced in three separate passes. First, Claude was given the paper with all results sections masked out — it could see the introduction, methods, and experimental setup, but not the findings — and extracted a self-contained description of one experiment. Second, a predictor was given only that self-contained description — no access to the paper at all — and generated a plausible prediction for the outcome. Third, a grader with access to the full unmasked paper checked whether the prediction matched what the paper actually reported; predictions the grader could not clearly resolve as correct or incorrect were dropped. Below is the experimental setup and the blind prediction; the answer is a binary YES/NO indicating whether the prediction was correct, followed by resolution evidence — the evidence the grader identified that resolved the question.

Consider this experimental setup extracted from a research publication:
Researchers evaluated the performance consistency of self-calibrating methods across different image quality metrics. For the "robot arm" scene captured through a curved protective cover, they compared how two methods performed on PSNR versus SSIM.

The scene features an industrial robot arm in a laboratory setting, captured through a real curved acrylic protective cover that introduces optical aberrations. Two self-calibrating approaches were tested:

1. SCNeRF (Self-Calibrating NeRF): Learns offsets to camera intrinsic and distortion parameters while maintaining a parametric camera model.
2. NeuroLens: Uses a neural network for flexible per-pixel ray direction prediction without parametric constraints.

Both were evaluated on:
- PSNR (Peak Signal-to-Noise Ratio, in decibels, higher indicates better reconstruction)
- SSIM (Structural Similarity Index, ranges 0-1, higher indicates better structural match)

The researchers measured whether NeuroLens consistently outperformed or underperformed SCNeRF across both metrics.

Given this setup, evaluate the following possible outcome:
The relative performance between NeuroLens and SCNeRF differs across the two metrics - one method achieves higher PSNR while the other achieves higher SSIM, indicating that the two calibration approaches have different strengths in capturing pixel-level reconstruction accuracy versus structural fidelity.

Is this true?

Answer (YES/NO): YES